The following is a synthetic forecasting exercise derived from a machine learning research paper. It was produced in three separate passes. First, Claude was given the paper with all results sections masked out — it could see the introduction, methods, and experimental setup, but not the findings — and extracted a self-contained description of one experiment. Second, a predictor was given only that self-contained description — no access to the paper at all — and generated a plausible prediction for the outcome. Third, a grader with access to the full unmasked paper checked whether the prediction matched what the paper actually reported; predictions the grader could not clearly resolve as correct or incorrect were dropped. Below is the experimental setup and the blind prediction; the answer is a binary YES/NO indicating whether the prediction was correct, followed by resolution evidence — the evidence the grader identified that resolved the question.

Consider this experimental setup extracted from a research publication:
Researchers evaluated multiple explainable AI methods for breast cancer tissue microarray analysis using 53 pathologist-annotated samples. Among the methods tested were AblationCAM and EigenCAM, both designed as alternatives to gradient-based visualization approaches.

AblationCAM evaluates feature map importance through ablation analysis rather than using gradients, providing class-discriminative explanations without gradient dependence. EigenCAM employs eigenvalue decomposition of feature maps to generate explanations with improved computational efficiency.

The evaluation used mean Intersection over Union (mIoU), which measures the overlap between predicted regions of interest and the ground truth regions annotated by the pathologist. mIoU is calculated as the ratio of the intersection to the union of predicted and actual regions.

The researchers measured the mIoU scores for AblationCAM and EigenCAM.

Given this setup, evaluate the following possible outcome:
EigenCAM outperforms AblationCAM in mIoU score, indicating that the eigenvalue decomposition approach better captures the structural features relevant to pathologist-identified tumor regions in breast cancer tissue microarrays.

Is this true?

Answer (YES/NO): NO